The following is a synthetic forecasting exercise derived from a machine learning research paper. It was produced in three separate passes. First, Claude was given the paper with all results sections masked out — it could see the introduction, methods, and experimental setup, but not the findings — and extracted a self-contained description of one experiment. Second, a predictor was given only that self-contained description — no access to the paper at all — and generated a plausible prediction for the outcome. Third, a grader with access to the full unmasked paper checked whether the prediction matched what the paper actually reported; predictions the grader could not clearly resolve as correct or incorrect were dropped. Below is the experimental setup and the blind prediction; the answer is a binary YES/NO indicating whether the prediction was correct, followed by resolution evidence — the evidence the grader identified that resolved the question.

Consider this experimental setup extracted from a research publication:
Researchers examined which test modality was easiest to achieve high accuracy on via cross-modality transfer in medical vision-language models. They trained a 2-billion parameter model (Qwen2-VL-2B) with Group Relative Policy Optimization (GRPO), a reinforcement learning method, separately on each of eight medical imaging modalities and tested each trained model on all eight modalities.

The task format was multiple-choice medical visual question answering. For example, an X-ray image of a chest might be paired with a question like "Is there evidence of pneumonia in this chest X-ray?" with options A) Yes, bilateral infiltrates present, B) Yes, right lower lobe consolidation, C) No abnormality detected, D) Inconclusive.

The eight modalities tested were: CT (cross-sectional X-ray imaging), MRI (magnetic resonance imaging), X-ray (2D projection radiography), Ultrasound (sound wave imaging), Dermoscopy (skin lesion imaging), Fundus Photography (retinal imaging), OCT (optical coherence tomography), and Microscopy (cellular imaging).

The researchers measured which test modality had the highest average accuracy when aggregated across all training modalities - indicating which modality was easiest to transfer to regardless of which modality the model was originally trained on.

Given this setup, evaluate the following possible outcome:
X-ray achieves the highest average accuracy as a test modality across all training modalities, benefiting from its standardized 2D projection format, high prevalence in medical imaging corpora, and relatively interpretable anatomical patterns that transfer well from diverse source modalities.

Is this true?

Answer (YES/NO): YES